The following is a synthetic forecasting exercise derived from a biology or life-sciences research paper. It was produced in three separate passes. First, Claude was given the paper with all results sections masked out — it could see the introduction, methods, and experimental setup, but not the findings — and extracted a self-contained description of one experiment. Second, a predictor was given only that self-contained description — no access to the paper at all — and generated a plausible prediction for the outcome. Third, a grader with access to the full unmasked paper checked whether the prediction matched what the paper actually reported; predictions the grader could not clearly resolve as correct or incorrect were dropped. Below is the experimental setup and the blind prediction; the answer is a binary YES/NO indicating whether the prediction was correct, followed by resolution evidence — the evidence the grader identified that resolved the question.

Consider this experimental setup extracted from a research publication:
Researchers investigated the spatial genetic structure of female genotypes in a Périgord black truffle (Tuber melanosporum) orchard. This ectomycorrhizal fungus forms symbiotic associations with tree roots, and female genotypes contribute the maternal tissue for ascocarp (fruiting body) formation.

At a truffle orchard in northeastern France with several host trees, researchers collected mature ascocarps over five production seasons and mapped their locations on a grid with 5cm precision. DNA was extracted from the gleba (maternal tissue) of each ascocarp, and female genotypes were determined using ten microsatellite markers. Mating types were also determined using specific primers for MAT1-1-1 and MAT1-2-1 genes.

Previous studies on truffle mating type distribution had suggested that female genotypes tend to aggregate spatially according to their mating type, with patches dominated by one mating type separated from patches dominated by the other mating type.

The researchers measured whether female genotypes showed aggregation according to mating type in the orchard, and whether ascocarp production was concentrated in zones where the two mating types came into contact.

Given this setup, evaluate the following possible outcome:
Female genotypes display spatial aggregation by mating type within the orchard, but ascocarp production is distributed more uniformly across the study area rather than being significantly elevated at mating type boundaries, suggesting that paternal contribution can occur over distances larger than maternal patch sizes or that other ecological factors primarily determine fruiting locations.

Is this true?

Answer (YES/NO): YES